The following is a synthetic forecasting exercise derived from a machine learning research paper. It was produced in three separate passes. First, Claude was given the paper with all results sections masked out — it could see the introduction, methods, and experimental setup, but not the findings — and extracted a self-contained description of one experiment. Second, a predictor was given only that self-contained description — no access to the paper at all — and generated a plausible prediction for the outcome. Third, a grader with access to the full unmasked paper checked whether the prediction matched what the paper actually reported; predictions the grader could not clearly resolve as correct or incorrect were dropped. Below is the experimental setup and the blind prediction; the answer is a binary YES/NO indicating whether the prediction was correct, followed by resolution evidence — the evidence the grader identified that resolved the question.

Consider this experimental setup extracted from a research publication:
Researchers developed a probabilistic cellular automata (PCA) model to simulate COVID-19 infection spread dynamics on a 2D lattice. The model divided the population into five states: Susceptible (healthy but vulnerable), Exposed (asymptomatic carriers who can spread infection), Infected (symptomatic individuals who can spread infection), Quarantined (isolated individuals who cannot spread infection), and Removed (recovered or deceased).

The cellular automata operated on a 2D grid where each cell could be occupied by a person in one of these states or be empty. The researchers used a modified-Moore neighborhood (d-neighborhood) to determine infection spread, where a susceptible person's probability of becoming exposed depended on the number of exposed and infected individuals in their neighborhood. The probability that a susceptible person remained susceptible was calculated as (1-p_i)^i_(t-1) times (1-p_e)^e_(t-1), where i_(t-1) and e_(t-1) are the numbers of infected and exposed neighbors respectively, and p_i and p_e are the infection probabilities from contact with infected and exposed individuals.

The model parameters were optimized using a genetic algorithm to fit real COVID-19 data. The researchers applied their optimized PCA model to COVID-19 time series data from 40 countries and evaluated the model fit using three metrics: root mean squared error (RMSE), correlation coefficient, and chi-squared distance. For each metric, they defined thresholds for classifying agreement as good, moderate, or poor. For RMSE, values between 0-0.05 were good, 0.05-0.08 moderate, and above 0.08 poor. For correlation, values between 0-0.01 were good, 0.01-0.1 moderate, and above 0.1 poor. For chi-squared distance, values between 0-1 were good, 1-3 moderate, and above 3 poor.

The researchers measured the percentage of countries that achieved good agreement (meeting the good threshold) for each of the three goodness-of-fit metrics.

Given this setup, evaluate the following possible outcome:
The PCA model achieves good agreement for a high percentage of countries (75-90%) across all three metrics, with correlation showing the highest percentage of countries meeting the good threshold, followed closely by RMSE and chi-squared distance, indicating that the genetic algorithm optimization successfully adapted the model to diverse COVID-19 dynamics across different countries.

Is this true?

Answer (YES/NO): NO